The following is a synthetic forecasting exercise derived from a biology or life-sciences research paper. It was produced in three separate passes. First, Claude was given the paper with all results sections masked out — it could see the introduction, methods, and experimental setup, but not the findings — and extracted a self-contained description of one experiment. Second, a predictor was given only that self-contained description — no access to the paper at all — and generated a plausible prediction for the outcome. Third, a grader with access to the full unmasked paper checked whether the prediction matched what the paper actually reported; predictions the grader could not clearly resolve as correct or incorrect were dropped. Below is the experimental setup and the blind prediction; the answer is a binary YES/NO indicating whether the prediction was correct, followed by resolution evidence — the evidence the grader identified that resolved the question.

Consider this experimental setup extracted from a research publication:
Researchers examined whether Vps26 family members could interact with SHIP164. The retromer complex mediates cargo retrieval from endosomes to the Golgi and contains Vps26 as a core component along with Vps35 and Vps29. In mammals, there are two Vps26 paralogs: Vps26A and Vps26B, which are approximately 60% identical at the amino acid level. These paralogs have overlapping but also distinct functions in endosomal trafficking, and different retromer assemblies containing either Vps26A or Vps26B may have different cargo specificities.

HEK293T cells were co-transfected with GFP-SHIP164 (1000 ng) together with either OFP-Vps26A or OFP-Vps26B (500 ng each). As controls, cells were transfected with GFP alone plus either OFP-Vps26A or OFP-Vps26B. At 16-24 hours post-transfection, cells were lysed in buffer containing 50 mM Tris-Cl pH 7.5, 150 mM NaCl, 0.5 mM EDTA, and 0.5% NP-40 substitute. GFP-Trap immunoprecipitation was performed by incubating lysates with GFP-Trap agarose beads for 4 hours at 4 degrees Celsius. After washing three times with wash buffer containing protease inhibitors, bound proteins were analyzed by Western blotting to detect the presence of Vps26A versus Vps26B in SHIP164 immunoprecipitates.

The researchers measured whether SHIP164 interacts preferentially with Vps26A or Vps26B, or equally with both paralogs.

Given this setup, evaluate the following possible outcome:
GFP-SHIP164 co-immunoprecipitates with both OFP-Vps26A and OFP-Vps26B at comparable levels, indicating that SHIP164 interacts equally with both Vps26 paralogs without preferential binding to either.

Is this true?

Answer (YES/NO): NO